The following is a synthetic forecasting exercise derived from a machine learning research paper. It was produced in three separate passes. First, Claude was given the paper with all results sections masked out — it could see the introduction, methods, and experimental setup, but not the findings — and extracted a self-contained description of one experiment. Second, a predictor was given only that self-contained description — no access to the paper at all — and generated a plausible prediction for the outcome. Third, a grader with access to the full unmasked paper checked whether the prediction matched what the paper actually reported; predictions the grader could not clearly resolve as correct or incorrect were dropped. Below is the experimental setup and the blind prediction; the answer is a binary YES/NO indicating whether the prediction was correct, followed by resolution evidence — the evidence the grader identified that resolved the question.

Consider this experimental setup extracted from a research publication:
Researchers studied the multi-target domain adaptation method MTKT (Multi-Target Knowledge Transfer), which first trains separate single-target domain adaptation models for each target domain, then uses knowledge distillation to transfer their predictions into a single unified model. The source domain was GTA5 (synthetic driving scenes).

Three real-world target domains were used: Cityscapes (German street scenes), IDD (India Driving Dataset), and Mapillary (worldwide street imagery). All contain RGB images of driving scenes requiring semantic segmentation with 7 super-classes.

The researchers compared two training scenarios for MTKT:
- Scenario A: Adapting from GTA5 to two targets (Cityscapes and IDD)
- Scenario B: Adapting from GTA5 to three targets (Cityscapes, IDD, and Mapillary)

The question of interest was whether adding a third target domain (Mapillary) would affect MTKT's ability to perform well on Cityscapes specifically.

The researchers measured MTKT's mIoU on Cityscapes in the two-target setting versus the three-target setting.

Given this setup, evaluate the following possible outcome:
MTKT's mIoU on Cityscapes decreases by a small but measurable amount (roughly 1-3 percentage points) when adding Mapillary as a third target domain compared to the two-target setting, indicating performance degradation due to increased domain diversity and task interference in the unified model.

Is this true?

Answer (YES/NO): NO